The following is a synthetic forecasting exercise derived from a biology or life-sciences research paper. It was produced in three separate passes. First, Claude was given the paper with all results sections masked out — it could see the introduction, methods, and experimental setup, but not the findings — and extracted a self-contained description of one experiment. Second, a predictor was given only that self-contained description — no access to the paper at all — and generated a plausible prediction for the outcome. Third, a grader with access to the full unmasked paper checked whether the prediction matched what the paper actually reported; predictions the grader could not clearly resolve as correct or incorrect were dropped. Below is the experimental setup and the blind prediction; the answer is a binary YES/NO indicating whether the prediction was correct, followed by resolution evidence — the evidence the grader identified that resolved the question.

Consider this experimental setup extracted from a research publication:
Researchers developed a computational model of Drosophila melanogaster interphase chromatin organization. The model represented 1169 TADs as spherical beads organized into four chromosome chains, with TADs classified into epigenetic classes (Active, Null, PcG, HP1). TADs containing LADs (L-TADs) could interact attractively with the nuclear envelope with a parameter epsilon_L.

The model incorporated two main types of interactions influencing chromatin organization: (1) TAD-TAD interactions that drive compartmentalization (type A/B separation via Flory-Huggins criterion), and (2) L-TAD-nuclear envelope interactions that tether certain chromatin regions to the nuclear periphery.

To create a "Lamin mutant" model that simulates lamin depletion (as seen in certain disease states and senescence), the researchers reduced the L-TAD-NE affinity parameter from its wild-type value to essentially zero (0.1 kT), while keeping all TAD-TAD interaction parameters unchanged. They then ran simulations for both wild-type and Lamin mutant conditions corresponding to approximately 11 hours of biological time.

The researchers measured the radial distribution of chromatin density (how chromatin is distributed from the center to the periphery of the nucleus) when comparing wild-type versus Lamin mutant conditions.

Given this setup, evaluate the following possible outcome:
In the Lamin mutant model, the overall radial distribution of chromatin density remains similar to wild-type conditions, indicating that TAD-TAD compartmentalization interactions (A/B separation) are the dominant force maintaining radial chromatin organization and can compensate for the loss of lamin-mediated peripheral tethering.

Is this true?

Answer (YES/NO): NO